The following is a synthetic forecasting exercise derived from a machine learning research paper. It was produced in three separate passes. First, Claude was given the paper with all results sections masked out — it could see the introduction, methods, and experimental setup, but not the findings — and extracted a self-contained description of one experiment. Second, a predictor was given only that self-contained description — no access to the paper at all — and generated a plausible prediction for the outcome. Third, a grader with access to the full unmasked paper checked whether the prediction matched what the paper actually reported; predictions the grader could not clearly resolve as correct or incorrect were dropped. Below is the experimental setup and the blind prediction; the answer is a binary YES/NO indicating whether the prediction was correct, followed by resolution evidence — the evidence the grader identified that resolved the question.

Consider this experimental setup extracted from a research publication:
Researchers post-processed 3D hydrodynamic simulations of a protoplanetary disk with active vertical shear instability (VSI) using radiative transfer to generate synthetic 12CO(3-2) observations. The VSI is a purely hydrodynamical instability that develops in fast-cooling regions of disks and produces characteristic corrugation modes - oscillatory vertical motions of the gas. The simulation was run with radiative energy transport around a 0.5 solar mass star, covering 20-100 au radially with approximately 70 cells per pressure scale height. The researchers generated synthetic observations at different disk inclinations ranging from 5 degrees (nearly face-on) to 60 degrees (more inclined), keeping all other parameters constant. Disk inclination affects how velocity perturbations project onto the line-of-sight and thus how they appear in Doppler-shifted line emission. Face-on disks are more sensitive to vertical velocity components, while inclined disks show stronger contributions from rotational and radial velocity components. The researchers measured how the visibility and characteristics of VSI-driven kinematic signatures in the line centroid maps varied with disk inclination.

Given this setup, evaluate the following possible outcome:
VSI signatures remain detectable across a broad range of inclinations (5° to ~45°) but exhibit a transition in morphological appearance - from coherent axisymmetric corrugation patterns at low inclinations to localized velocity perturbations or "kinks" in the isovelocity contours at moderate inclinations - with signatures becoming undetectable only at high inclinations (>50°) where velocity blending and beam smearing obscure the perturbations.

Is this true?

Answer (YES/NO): NO